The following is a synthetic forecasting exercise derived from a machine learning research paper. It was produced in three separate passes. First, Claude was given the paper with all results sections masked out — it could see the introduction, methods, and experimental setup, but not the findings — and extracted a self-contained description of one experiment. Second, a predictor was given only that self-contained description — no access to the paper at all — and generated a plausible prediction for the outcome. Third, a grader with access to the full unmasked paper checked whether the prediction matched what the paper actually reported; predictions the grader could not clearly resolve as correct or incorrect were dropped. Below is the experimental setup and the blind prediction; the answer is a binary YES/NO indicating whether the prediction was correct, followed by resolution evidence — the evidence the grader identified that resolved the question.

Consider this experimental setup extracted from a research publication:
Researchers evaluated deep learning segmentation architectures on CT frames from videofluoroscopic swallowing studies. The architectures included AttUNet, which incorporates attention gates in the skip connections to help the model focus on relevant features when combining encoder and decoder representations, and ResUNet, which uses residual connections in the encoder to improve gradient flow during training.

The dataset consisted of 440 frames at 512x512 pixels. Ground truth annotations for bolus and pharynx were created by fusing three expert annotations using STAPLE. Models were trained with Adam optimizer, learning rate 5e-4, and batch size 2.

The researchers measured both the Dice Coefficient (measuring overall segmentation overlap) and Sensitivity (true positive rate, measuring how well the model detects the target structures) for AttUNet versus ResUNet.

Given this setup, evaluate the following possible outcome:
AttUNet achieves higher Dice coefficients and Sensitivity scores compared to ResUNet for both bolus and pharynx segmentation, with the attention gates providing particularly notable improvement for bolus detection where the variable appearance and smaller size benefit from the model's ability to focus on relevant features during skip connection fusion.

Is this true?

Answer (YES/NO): NO